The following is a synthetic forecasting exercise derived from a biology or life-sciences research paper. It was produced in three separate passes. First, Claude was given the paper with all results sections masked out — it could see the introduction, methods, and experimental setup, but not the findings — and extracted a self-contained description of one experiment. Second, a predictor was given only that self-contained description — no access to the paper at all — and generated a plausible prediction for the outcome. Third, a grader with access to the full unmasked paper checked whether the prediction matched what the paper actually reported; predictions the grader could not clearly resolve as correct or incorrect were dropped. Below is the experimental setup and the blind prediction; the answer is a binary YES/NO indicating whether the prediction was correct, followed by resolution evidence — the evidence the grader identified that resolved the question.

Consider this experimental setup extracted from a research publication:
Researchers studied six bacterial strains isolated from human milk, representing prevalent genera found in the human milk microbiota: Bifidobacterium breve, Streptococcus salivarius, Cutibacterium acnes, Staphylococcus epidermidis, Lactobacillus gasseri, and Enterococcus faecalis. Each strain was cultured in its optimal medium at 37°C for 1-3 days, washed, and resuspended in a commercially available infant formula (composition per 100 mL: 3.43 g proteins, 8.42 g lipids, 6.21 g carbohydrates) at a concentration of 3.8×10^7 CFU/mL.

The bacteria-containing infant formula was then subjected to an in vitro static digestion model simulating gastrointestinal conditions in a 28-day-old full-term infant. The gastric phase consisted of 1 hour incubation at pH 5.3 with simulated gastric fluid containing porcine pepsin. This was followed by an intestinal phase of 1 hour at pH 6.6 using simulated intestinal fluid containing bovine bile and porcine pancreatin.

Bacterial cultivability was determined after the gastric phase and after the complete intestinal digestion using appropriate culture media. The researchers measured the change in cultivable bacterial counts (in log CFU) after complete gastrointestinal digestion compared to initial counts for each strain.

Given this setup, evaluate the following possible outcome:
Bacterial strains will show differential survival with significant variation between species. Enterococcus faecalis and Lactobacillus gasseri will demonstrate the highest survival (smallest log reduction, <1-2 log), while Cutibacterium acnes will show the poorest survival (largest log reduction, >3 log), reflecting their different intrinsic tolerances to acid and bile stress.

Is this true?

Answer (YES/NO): NO